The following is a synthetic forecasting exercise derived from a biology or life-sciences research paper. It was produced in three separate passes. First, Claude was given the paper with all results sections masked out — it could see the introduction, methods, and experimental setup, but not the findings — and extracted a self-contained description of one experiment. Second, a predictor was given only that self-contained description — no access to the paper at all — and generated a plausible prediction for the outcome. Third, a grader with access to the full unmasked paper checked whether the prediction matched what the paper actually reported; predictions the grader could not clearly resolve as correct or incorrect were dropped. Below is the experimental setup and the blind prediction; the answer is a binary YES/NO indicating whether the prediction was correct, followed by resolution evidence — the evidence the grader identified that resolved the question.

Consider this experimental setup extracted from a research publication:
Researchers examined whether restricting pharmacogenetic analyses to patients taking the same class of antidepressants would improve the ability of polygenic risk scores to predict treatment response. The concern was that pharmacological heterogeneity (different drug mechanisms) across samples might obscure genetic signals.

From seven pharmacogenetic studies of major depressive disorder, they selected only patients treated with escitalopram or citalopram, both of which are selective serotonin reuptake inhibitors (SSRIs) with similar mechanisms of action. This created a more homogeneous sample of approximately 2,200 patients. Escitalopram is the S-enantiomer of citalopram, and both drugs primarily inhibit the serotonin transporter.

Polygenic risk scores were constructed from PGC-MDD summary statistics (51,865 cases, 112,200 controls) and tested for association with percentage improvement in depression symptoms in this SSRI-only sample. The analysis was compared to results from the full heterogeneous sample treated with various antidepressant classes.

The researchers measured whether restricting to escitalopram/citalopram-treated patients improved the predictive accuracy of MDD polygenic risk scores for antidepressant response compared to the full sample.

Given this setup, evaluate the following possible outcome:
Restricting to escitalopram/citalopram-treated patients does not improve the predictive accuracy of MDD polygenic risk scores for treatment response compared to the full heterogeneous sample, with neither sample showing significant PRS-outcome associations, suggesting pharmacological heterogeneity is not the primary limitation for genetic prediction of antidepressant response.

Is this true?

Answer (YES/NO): YES